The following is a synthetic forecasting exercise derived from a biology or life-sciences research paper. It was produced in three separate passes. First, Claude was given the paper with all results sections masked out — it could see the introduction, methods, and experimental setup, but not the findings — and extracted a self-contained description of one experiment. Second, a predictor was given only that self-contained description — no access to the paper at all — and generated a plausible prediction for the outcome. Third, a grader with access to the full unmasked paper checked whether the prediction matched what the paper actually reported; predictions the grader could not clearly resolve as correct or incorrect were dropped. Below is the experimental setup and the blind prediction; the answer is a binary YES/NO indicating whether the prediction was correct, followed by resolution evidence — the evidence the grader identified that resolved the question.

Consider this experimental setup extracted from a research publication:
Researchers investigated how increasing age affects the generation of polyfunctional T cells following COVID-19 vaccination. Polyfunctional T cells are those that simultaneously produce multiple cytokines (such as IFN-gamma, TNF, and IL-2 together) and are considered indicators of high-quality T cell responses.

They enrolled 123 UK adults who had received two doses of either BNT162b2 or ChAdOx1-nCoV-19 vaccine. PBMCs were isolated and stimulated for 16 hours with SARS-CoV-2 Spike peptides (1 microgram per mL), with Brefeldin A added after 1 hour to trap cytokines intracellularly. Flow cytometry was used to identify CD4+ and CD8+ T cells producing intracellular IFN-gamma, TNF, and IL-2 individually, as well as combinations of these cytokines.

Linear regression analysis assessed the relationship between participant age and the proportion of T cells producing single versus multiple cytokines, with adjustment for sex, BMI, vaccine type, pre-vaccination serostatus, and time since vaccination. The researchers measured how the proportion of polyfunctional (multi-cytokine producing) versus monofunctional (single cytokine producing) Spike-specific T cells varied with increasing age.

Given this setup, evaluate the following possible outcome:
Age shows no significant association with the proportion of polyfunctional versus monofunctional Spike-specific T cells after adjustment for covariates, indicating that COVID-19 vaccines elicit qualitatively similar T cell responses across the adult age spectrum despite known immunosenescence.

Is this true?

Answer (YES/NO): NO